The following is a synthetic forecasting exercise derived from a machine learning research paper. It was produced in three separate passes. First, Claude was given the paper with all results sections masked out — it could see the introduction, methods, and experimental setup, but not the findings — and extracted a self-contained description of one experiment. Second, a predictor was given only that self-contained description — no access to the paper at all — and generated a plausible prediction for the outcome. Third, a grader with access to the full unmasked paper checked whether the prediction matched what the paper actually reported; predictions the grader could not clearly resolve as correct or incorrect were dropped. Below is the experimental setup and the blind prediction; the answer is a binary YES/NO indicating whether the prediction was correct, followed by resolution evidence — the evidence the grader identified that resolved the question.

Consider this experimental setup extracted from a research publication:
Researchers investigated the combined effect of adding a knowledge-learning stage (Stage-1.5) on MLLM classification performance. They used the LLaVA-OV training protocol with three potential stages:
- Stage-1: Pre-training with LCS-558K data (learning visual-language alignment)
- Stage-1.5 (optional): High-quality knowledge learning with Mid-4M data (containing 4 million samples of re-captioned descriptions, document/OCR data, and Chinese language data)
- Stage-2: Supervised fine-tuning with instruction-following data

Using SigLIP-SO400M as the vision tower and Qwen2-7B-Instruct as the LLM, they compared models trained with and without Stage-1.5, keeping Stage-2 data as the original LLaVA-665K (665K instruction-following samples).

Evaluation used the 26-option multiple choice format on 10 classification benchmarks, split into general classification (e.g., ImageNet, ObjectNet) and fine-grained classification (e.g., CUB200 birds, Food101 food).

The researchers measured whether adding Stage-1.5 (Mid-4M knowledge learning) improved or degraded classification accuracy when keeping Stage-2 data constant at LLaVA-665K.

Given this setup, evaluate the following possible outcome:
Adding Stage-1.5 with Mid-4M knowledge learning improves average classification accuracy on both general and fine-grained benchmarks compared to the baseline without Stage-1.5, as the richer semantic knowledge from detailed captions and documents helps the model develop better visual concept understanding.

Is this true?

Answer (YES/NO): NO